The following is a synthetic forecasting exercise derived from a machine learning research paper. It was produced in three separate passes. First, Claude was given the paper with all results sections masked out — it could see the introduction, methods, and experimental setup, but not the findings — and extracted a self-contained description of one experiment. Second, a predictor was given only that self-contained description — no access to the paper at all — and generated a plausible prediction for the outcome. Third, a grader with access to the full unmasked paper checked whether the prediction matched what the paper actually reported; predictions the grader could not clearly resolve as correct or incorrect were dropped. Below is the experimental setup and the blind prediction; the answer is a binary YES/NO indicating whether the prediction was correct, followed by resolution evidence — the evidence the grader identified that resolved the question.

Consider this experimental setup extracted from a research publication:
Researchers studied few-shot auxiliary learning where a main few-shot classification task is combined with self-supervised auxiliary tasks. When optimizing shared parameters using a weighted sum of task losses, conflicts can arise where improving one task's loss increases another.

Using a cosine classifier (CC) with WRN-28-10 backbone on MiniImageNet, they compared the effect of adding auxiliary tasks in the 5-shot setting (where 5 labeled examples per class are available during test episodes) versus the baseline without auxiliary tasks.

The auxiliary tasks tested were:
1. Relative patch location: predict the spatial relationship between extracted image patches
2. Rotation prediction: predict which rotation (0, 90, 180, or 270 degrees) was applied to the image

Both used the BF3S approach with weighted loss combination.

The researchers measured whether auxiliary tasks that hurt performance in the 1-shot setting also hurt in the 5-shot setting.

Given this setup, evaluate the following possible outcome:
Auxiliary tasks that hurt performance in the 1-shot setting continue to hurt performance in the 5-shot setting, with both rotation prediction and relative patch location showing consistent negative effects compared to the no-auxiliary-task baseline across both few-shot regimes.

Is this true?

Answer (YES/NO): NO